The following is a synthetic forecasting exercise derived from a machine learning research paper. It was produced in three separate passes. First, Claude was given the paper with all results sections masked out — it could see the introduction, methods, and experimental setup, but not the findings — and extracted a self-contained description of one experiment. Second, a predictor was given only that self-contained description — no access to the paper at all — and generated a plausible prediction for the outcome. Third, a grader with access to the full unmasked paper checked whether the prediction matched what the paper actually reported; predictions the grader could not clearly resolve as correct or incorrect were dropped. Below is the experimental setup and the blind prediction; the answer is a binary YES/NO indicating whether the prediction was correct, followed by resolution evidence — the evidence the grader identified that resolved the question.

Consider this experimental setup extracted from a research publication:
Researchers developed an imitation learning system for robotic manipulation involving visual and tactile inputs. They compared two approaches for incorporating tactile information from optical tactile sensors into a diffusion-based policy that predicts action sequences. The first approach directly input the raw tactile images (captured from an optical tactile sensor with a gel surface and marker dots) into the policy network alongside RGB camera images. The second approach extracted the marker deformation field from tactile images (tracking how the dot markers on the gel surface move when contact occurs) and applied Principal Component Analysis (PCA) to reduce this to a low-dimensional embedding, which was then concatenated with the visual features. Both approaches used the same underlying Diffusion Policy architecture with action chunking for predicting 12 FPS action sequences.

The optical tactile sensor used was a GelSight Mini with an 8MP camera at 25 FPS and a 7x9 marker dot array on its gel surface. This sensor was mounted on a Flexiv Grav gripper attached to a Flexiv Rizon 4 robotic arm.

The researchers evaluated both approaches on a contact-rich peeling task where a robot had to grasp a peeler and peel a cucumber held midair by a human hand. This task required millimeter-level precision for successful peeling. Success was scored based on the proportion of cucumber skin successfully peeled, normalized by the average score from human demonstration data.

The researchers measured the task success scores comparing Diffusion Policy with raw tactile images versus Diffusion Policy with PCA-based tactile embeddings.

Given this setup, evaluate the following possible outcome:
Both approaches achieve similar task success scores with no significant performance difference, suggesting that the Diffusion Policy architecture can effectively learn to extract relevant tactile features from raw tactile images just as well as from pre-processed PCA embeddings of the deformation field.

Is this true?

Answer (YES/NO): YES